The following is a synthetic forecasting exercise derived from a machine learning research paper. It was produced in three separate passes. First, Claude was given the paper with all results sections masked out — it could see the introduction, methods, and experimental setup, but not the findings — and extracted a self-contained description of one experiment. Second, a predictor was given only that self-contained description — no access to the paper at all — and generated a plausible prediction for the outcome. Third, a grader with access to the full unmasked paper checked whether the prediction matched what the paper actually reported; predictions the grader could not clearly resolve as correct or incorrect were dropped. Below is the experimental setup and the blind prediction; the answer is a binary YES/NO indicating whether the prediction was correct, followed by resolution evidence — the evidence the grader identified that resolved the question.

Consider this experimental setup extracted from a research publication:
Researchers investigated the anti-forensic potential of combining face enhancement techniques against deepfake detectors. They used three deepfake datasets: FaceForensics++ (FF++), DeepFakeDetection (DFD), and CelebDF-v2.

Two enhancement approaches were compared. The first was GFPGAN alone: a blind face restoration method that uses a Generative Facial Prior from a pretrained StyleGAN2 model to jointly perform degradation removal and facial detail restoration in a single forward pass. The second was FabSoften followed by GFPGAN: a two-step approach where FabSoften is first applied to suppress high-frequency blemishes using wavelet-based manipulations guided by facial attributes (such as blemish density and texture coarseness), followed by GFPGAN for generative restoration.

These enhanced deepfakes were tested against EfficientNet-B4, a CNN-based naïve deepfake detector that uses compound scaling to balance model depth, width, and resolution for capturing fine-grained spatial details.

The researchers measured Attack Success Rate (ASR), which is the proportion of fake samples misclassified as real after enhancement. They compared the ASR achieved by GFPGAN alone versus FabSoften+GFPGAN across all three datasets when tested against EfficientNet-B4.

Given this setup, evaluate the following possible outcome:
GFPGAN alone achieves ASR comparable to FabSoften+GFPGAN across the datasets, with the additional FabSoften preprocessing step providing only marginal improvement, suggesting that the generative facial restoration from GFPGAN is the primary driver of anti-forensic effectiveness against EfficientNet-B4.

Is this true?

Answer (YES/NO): NO